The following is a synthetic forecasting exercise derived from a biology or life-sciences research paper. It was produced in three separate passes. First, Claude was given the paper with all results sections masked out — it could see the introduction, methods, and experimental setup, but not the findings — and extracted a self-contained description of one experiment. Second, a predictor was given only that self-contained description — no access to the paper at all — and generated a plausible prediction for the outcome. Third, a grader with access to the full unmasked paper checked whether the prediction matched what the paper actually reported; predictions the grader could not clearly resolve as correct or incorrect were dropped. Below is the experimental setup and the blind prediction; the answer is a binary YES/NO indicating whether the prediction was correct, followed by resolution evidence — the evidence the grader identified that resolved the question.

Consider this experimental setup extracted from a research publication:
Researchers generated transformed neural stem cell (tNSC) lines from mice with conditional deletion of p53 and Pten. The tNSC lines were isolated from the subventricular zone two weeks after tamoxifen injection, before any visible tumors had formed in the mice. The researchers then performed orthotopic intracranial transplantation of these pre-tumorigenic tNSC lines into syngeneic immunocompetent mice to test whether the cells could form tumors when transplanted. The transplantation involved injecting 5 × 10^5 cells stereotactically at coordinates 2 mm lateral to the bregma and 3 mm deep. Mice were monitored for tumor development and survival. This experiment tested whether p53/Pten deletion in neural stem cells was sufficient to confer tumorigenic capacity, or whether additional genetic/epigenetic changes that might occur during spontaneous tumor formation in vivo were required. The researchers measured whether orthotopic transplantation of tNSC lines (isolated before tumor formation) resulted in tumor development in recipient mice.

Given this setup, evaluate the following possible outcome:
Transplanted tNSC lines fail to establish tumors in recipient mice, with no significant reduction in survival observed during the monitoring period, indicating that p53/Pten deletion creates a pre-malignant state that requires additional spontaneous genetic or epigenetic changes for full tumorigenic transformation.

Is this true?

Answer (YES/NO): NO